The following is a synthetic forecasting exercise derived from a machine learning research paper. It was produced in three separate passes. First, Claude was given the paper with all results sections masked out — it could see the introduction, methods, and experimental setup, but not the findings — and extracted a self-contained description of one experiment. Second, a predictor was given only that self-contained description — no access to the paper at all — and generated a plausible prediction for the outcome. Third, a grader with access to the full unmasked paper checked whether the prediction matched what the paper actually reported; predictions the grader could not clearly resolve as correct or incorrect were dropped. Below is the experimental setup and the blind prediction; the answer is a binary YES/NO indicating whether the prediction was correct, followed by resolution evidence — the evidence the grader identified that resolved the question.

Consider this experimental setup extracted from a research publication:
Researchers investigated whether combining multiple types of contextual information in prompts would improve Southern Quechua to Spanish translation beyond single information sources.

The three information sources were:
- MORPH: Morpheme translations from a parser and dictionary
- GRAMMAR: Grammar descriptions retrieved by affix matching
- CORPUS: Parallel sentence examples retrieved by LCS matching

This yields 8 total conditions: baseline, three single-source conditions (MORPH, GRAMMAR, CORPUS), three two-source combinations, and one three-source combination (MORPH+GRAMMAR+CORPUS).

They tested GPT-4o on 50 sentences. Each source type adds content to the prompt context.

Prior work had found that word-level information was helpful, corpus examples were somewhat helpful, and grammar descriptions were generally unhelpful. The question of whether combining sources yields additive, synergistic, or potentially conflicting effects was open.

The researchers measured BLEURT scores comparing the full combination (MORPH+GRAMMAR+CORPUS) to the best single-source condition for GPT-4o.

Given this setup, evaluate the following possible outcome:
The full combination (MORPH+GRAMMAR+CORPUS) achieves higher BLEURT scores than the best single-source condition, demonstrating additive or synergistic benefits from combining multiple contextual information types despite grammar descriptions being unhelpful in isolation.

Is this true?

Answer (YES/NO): NO